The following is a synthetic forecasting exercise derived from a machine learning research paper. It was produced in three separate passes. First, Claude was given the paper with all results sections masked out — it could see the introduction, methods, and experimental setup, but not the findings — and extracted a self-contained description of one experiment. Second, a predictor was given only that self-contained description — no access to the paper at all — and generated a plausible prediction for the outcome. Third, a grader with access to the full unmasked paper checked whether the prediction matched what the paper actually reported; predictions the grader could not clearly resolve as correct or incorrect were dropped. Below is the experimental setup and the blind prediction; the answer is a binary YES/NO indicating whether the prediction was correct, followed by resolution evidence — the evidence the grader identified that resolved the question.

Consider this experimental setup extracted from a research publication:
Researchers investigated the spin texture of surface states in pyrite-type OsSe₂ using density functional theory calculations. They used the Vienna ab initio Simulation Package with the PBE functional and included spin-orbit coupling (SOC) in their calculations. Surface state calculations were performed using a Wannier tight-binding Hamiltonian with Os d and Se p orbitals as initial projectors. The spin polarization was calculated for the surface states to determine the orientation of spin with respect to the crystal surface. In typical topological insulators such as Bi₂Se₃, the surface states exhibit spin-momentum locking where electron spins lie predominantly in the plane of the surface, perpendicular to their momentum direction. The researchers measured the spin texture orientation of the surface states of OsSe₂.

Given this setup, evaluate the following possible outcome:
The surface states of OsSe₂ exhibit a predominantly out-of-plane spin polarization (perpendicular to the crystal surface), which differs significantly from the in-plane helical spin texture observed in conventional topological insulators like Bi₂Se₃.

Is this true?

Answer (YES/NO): NO